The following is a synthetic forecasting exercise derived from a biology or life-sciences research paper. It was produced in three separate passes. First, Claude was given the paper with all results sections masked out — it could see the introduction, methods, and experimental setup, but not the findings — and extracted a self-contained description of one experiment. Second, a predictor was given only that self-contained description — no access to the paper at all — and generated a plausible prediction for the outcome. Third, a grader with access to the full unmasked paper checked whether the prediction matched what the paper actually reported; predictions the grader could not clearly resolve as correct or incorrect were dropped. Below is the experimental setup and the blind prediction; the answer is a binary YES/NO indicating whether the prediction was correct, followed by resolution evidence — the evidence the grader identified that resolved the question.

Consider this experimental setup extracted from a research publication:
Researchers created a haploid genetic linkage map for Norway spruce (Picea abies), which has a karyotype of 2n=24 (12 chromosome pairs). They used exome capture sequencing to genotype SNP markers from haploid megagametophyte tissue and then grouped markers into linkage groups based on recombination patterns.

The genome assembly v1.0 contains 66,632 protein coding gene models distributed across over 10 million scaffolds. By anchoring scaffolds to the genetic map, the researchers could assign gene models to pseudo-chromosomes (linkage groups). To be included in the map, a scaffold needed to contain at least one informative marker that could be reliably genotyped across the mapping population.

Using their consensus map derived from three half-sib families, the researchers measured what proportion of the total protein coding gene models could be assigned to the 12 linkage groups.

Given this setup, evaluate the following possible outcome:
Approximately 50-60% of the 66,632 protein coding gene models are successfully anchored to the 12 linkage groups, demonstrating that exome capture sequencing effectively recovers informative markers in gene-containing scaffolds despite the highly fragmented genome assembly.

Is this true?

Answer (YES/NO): NO